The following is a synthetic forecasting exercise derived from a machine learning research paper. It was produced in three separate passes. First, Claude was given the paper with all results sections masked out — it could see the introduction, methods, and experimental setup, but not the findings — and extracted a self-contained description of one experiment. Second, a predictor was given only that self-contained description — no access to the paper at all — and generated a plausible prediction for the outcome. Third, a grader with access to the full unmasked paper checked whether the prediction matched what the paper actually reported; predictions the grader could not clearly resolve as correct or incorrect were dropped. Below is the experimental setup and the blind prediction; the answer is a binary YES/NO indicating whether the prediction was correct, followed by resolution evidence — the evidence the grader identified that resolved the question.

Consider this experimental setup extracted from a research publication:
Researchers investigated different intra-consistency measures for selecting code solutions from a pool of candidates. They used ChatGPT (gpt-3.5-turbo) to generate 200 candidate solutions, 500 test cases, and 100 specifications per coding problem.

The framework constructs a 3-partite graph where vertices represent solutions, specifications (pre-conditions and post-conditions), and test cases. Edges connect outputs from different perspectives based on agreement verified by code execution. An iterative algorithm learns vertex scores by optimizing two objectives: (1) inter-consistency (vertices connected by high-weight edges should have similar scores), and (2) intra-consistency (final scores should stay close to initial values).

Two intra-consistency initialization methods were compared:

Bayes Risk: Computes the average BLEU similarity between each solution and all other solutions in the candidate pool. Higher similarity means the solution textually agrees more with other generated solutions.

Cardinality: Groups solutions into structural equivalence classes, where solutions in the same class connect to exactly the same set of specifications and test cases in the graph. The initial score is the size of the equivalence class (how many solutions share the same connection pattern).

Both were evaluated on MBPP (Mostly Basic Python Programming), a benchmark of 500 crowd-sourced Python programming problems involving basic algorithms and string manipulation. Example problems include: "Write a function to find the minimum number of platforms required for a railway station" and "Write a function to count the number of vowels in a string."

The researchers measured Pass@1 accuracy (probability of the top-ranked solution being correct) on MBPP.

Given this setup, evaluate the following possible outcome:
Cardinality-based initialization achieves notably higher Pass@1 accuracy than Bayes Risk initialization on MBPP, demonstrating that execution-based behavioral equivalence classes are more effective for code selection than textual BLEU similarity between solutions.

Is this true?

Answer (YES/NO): NO